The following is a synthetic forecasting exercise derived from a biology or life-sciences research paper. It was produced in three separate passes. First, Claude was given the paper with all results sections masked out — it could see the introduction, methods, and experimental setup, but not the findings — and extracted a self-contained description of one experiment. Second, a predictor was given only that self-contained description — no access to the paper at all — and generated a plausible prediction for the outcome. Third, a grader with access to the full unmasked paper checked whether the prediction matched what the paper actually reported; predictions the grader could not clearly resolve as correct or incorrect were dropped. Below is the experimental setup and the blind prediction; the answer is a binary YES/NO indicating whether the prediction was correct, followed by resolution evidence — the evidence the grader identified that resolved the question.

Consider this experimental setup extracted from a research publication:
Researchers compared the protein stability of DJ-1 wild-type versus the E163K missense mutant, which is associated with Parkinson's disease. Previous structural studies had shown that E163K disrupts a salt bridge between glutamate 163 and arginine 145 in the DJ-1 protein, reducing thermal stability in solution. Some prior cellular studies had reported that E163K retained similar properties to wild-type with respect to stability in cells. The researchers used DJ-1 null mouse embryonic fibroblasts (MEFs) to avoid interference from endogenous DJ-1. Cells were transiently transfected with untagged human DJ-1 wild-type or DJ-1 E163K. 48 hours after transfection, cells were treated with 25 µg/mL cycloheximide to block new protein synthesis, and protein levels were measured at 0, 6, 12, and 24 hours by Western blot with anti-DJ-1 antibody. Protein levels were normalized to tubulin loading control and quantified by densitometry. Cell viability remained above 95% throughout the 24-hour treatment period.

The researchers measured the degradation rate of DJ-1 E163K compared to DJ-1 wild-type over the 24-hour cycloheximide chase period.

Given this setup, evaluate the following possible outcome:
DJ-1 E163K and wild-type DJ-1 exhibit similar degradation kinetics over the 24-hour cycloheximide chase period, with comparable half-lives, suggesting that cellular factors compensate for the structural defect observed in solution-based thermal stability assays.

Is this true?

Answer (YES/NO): NO